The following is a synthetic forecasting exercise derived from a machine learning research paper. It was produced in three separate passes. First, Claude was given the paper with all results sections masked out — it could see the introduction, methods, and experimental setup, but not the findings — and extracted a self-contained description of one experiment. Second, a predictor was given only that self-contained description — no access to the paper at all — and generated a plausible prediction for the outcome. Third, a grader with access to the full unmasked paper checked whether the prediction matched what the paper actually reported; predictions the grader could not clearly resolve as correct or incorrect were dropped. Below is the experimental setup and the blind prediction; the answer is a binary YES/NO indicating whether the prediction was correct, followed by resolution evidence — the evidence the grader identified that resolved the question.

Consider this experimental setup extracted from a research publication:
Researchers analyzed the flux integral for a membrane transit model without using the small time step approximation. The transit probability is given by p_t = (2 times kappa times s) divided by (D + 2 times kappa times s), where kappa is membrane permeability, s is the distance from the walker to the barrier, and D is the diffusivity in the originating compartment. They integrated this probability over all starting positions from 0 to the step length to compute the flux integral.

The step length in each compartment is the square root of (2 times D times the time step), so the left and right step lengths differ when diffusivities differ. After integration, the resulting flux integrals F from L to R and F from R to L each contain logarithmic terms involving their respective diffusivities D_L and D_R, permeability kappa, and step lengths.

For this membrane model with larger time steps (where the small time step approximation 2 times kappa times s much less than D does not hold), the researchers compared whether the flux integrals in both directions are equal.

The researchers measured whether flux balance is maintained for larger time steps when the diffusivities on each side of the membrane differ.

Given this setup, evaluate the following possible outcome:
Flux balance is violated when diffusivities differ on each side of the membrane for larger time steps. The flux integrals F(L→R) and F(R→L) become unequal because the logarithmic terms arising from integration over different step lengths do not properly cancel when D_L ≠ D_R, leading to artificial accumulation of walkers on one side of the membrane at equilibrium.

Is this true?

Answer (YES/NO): YES